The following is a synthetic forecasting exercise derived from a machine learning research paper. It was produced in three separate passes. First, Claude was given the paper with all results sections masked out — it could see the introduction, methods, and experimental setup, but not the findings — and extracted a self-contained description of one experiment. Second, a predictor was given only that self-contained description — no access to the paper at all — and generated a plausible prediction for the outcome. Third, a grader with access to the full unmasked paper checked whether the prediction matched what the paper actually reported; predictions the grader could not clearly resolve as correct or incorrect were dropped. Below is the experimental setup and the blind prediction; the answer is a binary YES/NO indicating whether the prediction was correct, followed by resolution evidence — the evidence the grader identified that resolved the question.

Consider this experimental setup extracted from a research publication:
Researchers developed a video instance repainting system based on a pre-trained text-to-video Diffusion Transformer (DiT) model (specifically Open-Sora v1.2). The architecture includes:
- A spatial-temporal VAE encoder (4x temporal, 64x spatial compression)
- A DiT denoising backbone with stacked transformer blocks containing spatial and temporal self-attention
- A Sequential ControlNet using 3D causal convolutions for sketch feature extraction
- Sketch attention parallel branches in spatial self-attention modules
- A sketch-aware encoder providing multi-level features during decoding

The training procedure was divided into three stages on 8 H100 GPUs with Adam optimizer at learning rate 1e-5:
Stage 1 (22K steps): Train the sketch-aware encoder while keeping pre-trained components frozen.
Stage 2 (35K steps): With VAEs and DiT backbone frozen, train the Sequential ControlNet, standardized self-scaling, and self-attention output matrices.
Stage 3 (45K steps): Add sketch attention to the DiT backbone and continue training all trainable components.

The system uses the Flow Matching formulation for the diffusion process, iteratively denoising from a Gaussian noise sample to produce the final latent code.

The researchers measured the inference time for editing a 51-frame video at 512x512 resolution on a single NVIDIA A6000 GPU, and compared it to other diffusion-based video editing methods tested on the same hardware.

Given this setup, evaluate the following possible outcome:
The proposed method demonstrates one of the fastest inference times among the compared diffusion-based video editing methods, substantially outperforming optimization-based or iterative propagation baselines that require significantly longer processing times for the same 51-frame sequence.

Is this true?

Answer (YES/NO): NO